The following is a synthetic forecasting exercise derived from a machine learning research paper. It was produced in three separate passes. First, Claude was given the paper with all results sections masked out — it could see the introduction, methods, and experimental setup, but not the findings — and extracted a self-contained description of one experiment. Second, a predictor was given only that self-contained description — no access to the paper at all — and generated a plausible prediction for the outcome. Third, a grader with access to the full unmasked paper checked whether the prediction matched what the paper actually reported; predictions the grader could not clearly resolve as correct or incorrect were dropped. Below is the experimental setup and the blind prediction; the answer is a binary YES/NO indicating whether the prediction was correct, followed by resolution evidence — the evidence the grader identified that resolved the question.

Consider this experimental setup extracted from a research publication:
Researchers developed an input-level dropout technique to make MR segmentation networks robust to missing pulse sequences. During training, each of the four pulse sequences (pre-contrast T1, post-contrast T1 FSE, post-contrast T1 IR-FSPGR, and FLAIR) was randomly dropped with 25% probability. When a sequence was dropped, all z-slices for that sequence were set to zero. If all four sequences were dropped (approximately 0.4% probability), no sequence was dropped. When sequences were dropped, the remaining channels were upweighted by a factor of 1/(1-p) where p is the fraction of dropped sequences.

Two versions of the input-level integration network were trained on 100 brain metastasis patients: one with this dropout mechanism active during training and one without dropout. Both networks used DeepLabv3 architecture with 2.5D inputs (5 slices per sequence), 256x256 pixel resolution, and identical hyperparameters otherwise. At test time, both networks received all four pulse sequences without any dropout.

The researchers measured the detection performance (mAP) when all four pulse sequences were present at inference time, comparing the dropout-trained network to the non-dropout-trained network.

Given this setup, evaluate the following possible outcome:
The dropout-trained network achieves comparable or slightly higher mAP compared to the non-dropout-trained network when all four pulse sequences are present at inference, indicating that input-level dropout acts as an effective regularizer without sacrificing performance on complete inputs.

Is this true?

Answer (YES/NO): YES